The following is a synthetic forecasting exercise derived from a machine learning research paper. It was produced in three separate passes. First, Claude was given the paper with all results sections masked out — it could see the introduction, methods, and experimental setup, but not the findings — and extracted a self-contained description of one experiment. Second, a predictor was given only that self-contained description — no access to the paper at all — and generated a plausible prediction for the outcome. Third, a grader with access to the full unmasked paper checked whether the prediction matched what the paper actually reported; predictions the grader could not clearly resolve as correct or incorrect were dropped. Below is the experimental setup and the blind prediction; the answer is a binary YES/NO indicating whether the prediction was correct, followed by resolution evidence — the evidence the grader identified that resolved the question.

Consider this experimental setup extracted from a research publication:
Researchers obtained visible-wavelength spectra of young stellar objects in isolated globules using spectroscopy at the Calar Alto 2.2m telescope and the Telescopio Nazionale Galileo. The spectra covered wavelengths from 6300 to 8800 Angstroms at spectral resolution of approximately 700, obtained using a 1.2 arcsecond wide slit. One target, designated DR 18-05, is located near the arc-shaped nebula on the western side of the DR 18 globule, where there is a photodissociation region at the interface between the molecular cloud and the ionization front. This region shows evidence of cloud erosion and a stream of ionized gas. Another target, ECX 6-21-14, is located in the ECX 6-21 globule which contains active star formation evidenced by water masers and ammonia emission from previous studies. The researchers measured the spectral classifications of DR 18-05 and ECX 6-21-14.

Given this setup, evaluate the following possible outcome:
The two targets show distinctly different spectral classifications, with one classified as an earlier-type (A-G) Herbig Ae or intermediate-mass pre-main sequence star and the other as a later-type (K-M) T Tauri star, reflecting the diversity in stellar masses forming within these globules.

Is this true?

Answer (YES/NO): NO